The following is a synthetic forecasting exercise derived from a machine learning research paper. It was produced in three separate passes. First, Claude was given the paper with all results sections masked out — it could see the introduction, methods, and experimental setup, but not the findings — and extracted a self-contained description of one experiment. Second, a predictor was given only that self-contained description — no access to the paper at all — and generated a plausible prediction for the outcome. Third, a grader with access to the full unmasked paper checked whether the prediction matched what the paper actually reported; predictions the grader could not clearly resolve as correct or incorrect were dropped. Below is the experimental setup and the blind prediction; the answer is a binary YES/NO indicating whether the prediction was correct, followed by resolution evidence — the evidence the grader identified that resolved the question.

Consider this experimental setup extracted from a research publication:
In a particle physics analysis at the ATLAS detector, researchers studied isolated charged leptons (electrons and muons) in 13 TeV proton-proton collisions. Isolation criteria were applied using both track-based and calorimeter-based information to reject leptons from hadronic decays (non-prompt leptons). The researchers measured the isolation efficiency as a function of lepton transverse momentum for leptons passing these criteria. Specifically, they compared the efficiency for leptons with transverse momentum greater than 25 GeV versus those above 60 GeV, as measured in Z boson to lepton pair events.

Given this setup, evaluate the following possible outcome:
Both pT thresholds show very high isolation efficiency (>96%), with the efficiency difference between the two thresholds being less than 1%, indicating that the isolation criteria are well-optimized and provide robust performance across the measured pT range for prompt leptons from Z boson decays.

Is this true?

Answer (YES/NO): NO